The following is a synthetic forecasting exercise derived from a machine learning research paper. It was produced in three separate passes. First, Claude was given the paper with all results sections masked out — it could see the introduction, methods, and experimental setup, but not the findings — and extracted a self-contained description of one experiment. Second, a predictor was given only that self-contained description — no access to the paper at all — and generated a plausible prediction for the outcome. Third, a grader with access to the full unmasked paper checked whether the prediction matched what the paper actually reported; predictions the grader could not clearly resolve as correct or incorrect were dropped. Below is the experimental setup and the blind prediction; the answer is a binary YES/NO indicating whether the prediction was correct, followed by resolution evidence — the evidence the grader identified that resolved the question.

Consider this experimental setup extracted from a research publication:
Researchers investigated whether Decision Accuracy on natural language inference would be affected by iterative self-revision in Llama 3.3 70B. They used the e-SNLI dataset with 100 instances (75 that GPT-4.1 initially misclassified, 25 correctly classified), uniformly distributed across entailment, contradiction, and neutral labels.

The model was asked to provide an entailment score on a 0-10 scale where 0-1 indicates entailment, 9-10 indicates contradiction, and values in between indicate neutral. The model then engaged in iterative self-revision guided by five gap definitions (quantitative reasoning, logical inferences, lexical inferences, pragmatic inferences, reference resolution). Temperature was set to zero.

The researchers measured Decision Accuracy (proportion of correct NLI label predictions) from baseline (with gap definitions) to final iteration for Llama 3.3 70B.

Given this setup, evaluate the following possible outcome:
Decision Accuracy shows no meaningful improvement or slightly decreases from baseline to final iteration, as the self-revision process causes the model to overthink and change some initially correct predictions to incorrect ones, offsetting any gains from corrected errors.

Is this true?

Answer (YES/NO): NO